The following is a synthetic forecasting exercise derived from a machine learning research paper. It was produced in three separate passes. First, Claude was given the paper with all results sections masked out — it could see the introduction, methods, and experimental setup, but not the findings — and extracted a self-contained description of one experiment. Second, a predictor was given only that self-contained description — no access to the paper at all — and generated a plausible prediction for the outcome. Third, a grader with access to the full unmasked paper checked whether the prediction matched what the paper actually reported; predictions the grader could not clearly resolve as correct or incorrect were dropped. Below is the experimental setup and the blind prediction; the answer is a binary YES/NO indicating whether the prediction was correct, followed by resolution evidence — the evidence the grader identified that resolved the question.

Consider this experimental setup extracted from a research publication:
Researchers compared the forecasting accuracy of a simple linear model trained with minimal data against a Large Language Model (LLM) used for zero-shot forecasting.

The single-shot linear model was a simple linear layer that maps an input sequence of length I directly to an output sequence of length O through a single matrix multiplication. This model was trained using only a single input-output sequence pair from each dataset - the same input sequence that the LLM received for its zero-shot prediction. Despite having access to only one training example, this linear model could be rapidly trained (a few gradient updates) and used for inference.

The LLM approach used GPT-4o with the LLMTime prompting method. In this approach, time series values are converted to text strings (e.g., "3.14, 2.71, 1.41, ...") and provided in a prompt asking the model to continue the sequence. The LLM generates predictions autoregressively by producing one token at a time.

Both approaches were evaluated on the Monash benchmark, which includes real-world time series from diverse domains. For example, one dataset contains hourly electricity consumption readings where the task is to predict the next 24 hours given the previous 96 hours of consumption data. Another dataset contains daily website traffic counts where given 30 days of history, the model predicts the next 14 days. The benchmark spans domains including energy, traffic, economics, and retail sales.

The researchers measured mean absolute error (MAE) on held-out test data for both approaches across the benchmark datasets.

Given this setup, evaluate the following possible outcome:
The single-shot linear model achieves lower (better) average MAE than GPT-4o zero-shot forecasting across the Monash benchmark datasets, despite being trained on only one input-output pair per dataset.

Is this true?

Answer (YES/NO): YES